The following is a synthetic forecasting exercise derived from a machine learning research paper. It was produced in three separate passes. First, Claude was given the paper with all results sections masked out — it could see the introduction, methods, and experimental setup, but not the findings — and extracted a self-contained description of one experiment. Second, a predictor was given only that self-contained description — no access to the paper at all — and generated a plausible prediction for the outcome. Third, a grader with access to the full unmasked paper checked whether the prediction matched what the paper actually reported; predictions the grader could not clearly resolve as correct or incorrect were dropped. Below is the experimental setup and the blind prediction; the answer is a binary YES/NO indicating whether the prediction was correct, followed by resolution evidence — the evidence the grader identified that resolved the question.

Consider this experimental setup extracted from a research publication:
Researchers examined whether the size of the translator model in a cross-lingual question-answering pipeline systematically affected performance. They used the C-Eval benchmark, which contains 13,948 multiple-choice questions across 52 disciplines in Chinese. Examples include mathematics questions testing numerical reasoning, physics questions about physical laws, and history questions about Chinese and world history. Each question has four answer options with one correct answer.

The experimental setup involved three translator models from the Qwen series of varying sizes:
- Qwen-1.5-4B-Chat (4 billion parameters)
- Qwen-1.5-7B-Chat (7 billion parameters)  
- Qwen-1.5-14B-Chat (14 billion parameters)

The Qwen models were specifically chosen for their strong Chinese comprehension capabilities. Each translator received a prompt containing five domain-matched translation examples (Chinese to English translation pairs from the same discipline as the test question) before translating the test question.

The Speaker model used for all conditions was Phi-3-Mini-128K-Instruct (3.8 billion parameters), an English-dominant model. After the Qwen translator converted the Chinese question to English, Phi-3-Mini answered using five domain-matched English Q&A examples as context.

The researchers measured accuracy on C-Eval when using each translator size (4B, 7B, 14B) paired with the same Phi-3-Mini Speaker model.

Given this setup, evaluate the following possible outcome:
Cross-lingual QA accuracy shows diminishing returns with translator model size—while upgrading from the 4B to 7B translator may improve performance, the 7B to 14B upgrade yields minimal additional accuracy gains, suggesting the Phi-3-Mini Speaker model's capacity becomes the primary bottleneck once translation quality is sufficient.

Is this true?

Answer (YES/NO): YES